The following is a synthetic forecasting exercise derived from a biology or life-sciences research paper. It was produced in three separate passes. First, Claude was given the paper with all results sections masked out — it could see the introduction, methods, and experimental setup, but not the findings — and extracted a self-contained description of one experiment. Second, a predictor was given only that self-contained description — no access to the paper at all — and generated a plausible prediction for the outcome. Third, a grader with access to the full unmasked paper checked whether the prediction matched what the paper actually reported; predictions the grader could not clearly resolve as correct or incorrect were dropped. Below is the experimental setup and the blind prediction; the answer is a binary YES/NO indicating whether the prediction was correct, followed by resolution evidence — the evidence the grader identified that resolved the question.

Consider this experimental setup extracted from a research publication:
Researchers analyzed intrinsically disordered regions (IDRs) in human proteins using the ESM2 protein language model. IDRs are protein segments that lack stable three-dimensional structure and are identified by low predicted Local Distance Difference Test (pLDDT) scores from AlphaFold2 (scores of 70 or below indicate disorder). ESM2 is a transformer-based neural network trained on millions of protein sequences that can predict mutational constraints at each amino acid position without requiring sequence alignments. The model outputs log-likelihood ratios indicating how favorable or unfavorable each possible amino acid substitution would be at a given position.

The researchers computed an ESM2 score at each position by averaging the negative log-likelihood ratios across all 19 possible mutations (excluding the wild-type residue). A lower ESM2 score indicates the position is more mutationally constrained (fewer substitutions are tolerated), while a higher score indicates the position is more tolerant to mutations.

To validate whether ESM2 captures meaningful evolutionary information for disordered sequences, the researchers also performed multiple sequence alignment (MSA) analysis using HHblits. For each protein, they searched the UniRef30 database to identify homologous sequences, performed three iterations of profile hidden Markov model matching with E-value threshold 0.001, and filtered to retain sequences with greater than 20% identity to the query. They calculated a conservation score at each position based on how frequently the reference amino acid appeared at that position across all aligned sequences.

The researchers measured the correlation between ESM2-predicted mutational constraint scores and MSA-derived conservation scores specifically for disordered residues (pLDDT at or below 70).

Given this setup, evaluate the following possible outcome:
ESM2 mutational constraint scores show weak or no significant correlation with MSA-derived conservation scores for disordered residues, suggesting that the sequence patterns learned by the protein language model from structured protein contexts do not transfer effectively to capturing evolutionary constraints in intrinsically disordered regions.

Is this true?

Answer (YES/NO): NO